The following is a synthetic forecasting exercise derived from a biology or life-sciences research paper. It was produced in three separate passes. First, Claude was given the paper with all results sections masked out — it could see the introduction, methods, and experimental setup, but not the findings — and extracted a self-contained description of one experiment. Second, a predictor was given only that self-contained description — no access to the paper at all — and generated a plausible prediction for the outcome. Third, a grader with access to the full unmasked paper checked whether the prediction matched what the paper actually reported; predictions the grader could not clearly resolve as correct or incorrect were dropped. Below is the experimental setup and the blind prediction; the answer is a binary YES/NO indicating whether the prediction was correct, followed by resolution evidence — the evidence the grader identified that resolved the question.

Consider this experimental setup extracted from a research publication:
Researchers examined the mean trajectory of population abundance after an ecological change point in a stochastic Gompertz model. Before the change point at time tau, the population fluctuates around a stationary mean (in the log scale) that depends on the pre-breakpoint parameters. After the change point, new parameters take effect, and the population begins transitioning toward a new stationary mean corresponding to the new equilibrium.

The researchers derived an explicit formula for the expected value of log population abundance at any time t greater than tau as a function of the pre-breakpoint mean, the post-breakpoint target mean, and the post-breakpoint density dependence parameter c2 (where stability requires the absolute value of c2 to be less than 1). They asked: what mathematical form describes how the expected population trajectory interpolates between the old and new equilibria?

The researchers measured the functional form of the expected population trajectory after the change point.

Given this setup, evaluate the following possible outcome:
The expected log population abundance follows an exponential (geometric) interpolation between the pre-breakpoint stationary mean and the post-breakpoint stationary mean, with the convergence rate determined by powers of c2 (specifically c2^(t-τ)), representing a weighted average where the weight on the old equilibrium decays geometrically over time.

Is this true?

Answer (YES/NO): YES